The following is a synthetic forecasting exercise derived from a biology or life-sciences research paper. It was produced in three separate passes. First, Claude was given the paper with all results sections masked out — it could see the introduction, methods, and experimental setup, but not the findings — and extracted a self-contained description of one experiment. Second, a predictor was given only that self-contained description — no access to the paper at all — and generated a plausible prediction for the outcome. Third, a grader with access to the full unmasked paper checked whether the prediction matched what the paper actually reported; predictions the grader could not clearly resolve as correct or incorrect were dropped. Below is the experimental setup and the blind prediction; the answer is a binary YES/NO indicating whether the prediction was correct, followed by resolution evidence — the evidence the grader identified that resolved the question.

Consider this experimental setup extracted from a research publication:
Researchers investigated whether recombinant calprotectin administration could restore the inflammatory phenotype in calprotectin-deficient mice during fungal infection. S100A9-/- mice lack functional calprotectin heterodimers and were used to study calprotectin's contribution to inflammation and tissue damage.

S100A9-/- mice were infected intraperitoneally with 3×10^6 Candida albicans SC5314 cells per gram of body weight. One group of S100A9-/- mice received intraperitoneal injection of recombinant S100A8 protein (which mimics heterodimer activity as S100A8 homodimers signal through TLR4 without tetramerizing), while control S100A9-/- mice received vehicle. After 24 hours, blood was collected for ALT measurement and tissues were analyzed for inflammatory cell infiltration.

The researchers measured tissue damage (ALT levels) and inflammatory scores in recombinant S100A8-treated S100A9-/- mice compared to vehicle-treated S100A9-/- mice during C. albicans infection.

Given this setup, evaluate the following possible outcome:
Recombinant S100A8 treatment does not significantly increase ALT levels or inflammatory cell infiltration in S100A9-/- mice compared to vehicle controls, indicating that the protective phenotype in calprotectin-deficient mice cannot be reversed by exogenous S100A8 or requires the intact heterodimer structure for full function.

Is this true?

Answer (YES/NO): NO